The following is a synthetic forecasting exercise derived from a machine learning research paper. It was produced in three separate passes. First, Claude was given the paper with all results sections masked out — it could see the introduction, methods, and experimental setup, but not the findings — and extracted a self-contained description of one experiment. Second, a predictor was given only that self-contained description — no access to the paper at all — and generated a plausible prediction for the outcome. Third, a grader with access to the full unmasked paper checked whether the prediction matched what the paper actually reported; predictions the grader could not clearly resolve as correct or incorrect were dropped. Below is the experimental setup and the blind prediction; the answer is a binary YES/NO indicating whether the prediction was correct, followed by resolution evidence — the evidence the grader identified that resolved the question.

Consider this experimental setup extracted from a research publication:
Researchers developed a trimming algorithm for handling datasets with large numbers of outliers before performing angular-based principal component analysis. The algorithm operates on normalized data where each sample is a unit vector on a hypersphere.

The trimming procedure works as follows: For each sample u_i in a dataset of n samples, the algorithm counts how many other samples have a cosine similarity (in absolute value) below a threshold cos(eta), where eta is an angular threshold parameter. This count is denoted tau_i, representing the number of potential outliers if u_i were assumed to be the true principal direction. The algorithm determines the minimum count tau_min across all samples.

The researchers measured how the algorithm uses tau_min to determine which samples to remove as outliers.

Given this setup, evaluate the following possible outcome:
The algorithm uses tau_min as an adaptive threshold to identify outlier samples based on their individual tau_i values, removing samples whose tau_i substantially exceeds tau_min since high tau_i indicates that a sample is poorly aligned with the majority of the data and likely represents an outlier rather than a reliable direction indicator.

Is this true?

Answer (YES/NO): NO